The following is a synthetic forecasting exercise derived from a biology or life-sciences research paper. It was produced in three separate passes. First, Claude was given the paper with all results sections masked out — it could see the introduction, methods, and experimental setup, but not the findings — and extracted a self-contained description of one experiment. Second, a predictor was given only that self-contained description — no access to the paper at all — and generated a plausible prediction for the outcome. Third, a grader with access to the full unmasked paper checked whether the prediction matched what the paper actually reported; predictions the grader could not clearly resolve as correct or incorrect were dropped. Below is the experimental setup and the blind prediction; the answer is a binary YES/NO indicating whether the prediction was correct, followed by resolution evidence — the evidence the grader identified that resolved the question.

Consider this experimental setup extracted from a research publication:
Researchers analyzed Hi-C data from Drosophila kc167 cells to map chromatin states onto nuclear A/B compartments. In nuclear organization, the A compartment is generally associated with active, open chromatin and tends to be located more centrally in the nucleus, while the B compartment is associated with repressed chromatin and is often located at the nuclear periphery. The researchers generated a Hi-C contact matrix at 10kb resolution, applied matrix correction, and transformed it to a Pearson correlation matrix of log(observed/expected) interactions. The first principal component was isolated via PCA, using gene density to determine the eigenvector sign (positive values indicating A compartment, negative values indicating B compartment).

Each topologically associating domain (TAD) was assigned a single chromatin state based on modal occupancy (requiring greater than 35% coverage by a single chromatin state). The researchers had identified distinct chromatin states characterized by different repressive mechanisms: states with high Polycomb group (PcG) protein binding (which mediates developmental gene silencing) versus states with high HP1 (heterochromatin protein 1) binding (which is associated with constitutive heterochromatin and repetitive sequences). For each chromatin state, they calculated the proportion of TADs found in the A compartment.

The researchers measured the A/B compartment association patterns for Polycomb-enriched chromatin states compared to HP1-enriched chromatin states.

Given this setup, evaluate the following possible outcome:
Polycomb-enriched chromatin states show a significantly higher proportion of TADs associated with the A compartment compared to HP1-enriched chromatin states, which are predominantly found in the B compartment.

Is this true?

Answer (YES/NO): NO